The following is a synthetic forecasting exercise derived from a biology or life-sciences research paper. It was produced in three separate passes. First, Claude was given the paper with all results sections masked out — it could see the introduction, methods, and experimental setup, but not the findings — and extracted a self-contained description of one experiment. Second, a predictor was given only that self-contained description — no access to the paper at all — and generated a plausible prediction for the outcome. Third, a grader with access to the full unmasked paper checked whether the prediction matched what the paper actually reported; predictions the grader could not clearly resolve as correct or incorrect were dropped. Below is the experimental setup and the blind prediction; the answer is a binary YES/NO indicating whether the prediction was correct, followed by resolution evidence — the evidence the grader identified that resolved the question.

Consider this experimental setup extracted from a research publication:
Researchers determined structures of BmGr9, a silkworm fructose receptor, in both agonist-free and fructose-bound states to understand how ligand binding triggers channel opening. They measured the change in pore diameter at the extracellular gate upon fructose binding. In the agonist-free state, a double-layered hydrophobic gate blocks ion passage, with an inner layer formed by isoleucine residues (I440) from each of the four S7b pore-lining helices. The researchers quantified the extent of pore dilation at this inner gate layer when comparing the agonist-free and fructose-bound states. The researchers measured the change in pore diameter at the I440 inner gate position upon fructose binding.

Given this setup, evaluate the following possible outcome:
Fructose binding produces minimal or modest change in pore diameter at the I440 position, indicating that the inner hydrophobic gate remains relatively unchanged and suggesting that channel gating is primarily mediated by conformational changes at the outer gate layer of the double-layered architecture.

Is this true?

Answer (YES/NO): NO